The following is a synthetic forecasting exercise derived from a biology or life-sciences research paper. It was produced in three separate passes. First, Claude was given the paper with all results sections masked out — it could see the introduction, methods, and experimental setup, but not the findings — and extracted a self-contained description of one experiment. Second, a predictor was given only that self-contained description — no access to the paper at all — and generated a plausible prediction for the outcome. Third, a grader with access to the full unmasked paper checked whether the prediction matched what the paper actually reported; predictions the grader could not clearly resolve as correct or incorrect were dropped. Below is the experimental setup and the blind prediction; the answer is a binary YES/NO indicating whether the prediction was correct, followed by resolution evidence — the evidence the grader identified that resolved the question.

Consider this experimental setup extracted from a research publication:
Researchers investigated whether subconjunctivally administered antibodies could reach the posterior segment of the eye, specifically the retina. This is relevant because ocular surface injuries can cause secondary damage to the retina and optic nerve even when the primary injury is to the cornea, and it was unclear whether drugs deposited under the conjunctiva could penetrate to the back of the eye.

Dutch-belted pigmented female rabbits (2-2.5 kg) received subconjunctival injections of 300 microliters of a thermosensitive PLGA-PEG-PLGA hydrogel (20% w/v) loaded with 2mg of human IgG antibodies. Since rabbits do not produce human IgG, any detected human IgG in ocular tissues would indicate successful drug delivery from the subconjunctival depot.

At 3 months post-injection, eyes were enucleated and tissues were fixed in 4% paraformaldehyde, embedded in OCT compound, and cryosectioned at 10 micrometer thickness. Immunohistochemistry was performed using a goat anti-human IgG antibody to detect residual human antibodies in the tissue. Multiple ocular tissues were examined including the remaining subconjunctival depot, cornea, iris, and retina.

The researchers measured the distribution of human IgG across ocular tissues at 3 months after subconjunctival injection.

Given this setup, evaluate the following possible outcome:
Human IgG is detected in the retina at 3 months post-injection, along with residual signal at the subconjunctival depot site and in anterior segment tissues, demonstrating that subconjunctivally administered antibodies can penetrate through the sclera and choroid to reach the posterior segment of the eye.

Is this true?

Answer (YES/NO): YES